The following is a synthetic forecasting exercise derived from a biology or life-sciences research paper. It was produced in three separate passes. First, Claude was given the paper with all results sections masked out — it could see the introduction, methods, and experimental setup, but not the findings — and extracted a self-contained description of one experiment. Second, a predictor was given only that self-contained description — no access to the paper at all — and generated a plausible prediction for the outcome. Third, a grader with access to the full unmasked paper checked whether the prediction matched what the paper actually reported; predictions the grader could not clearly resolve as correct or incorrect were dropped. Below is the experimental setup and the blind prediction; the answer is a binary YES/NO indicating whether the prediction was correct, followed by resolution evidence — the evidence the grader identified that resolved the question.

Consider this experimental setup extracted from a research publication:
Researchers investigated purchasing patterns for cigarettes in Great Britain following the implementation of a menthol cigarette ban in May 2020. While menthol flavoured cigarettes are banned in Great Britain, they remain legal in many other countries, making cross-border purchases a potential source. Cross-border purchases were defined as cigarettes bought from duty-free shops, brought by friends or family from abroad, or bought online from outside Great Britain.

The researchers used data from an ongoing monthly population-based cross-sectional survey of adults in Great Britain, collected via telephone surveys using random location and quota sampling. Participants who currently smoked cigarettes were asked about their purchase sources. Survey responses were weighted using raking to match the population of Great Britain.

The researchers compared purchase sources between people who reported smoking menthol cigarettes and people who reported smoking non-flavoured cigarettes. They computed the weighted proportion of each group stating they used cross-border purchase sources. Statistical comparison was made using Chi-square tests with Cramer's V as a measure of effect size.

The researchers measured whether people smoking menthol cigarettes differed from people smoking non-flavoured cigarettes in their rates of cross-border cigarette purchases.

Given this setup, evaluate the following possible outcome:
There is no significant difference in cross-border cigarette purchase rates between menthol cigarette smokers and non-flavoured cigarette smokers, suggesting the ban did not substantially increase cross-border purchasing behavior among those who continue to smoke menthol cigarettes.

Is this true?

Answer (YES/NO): YES